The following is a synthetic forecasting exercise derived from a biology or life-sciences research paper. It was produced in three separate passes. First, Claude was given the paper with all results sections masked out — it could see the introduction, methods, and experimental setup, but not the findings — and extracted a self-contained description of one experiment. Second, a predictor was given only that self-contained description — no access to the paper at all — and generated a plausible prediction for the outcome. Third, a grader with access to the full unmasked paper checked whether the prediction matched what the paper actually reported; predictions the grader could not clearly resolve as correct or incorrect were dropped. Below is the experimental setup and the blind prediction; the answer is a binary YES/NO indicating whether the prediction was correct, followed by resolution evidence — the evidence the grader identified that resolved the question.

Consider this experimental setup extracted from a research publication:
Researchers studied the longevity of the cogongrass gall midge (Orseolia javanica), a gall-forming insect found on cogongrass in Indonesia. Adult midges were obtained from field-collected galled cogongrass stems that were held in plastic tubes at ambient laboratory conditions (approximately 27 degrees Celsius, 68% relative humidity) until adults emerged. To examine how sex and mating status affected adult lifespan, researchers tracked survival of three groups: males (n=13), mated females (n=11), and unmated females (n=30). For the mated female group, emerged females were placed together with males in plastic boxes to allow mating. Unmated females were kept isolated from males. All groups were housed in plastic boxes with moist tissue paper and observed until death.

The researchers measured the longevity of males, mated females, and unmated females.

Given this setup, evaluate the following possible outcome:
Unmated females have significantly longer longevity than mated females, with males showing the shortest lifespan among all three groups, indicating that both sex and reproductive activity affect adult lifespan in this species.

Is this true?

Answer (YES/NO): NO